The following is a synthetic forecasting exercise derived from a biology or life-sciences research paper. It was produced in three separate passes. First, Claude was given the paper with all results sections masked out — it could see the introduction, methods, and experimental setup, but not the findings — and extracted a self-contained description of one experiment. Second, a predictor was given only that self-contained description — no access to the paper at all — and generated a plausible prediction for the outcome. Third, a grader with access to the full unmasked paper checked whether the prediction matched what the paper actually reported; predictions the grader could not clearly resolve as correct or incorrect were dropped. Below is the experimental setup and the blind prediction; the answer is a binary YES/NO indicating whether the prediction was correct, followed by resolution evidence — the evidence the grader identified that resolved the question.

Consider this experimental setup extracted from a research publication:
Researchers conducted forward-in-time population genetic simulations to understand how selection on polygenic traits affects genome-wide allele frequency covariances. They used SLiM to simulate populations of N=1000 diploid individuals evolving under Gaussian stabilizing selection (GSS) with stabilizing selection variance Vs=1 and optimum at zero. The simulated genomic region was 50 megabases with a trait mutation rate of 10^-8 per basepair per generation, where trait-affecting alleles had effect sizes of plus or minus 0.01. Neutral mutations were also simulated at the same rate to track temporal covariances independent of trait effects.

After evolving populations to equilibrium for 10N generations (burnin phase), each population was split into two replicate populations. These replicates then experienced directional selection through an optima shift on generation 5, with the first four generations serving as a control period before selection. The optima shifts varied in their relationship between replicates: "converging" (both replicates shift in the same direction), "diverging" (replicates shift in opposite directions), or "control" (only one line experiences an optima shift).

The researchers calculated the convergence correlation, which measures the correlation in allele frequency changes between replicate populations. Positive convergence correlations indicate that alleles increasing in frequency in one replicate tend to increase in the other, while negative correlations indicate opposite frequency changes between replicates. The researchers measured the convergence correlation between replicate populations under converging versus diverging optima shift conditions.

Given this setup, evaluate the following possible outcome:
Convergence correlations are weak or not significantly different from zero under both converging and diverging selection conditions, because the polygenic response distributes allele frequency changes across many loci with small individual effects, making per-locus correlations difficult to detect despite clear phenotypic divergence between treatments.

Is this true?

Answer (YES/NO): NO